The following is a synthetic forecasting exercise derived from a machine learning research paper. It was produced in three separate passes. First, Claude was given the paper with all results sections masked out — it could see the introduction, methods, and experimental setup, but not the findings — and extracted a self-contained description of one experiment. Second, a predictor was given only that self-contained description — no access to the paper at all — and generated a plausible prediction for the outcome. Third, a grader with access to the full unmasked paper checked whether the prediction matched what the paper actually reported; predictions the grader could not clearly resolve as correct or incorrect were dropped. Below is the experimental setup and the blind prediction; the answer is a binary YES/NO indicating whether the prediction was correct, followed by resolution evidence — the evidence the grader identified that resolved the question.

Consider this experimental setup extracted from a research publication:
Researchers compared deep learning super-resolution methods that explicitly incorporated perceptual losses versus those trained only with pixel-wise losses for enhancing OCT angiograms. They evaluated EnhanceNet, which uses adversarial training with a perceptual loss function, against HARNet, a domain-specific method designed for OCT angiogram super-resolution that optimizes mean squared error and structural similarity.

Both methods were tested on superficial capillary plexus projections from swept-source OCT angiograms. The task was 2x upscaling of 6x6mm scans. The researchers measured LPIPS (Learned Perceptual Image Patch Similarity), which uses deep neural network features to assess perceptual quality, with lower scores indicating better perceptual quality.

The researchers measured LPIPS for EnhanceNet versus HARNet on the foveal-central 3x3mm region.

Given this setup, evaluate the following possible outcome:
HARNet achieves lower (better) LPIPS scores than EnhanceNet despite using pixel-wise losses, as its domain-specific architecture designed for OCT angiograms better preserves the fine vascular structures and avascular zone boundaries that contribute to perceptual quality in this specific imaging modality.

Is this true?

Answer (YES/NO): YES